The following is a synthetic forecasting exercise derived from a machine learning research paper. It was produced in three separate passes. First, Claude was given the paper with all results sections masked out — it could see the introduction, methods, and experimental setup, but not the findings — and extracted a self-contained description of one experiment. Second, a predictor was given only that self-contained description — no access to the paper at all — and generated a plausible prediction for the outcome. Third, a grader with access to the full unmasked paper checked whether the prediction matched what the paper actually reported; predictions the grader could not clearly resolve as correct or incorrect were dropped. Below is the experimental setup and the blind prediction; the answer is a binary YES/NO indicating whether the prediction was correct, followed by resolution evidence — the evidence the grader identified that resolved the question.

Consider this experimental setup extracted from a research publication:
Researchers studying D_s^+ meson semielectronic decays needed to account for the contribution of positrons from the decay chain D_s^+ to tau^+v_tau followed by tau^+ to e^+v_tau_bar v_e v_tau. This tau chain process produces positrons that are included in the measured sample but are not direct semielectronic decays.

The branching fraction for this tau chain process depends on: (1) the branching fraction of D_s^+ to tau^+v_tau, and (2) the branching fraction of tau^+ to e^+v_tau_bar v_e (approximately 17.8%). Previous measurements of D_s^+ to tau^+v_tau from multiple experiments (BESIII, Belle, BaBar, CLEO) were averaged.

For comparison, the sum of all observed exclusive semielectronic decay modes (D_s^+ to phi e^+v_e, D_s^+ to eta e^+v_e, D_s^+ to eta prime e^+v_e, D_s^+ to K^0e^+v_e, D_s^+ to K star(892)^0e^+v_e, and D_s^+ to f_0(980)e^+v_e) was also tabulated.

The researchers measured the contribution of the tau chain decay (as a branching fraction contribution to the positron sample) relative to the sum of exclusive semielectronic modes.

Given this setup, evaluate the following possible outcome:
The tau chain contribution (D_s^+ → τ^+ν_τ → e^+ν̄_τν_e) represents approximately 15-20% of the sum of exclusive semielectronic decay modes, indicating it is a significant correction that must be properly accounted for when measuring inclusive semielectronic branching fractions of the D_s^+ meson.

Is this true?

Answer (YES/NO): YES